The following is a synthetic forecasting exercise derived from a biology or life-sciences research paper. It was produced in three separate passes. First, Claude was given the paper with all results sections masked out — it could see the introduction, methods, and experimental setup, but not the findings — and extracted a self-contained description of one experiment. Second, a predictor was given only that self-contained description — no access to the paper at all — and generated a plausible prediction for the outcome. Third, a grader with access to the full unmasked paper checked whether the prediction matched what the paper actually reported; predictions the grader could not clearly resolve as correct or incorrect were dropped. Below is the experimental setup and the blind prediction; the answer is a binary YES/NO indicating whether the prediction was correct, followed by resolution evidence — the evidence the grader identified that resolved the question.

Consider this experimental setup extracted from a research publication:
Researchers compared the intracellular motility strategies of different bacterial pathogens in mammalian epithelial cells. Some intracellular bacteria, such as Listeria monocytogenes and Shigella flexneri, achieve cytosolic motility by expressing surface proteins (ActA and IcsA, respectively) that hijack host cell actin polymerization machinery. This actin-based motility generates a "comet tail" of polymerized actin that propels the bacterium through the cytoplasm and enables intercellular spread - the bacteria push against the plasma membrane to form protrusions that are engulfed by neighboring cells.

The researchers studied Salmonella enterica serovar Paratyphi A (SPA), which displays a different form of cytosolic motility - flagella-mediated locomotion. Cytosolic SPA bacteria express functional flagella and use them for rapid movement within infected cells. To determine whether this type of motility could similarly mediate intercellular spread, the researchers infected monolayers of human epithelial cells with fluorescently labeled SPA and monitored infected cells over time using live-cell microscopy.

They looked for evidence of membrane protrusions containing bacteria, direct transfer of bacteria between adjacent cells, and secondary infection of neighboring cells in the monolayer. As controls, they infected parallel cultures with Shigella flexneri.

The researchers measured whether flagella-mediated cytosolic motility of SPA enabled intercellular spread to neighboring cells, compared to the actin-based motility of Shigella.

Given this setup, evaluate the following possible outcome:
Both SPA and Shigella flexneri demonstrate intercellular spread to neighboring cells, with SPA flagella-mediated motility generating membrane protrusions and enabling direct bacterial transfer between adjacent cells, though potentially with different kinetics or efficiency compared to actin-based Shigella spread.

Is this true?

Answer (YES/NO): NO